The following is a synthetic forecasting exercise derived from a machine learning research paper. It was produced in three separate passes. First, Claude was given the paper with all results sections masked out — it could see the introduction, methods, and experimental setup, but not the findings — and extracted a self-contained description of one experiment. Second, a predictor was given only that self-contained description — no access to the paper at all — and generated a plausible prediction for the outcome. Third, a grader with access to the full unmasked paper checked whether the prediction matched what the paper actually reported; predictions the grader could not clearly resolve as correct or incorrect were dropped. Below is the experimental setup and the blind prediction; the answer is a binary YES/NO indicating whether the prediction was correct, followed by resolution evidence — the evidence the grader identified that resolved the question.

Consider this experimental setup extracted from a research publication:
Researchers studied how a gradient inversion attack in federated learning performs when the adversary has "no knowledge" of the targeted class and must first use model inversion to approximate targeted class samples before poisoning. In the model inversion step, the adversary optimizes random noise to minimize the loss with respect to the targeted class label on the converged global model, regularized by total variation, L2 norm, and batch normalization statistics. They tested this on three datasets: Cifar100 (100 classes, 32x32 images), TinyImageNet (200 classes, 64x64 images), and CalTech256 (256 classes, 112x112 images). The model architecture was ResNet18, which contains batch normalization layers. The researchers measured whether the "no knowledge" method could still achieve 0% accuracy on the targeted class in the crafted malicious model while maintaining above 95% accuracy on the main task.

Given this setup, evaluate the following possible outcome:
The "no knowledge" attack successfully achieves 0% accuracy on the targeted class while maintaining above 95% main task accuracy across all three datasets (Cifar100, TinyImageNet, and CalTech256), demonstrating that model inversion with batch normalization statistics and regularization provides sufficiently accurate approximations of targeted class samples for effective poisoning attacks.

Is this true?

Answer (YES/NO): YES